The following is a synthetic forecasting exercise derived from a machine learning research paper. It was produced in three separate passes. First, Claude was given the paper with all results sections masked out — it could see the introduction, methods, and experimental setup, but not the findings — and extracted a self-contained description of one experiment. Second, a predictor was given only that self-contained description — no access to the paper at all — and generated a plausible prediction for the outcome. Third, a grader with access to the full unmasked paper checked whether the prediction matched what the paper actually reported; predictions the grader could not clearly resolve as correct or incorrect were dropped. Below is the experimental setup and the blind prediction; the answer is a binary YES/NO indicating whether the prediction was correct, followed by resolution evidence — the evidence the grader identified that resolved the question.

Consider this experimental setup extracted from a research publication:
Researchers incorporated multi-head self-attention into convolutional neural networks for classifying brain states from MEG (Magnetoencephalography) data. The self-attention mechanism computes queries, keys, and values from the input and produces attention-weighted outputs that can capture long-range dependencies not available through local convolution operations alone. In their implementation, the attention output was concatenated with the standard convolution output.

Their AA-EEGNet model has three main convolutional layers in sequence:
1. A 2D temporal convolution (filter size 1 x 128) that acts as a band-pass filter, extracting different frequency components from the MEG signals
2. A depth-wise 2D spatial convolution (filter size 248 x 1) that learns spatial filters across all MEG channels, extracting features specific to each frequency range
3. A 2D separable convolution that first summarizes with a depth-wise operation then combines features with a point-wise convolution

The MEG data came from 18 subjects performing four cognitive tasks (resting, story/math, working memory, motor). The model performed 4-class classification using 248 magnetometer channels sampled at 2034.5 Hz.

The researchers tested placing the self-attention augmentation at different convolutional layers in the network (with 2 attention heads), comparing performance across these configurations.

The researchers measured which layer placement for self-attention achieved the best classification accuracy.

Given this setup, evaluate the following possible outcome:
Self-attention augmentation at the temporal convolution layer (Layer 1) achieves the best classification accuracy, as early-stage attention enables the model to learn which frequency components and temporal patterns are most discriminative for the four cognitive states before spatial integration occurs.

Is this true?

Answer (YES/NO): YES